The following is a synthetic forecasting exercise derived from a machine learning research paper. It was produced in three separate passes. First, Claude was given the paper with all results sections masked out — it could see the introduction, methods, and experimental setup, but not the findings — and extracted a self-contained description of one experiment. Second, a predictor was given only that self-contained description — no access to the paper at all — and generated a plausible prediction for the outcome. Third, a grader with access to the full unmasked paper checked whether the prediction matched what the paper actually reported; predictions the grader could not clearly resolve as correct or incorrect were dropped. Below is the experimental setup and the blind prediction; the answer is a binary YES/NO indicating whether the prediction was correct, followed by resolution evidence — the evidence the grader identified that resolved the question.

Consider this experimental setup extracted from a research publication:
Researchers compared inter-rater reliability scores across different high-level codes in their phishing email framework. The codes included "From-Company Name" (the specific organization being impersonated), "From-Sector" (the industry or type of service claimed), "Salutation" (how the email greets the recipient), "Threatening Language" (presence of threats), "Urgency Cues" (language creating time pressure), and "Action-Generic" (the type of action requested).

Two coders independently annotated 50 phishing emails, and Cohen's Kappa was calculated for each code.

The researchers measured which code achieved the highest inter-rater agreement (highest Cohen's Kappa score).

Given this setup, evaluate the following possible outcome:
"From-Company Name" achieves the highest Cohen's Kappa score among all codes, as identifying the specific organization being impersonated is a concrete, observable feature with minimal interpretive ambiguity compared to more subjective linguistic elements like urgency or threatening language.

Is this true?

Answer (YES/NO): NO